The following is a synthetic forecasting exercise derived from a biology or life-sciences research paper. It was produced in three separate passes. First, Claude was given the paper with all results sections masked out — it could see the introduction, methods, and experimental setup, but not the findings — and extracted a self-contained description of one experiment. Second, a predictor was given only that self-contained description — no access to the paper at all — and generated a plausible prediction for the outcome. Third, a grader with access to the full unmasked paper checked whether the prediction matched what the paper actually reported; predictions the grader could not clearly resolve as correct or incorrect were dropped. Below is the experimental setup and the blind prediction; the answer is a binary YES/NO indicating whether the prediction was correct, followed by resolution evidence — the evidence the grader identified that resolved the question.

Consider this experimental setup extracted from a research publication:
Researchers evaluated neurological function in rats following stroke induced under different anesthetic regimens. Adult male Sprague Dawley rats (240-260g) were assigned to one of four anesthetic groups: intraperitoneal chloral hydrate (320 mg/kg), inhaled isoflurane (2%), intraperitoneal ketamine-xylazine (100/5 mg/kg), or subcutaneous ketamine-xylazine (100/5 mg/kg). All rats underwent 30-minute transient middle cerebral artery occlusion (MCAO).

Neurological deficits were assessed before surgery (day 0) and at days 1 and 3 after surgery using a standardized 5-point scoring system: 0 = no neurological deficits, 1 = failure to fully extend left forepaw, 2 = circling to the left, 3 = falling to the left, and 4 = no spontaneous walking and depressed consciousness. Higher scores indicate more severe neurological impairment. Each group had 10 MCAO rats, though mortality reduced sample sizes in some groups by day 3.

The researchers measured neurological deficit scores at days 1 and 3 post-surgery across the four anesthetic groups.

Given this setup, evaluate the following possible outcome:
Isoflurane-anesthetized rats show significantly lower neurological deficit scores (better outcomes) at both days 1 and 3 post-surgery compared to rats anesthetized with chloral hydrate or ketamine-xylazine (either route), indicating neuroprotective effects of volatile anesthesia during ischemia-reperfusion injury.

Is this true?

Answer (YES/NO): NO